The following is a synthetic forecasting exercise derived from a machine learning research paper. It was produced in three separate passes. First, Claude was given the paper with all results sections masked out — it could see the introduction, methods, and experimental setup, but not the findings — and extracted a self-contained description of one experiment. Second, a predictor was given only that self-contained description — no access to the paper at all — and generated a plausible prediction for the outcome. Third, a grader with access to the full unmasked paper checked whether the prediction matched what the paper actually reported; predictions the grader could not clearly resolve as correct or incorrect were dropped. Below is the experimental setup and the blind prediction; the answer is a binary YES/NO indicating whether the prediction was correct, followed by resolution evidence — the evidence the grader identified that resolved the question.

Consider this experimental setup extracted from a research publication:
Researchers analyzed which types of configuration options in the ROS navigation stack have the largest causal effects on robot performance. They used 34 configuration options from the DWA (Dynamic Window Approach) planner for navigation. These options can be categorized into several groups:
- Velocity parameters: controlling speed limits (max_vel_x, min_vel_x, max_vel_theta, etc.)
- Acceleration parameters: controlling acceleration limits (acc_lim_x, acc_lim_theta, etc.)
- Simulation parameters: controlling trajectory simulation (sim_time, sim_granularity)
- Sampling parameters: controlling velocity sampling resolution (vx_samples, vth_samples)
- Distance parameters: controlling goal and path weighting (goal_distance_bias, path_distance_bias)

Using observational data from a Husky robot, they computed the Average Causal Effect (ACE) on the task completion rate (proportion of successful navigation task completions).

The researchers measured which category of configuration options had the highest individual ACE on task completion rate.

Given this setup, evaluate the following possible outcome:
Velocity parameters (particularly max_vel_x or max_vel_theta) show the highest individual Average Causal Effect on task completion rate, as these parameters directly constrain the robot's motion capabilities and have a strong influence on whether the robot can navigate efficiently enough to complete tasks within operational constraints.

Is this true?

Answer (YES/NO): NO